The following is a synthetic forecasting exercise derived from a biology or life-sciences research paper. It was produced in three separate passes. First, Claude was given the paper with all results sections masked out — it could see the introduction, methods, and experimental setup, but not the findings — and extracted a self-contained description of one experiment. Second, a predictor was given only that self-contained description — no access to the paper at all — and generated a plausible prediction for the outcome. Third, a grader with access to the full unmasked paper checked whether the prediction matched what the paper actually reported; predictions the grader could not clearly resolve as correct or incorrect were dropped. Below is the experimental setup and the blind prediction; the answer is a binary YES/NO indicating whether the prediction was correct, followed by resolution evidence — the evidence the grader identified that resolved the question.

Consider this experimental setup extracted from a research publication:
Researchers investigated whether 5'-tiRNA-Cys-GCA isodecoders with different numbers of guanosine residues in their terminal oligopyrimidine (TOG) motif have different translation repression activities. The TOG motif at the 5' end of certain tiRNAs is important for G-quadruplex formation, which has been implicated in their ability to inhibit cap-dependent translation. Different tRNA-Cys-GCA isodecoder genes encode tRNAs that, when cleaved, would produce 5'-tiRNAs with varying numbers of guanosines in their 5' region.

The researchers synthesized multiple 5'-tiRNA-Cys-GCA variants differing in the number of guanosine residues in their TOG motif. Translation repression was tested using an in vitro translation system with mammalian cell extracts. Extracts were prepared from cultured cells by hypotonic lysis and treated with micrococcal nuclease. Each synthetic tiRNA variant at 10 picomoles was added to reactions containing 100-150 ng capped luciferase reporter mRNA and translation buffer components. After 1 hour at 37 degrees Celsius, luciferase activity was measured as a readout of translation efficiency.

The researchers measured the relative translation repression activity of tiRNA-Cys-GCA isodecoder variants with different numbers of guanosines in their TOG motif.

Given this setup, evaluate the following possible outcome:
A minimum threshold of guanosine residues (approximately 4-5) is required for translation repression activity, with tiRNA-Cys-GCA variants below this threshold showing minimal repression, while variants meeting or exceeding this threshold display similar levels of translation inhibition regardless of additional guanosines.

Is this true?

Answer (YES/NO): NO